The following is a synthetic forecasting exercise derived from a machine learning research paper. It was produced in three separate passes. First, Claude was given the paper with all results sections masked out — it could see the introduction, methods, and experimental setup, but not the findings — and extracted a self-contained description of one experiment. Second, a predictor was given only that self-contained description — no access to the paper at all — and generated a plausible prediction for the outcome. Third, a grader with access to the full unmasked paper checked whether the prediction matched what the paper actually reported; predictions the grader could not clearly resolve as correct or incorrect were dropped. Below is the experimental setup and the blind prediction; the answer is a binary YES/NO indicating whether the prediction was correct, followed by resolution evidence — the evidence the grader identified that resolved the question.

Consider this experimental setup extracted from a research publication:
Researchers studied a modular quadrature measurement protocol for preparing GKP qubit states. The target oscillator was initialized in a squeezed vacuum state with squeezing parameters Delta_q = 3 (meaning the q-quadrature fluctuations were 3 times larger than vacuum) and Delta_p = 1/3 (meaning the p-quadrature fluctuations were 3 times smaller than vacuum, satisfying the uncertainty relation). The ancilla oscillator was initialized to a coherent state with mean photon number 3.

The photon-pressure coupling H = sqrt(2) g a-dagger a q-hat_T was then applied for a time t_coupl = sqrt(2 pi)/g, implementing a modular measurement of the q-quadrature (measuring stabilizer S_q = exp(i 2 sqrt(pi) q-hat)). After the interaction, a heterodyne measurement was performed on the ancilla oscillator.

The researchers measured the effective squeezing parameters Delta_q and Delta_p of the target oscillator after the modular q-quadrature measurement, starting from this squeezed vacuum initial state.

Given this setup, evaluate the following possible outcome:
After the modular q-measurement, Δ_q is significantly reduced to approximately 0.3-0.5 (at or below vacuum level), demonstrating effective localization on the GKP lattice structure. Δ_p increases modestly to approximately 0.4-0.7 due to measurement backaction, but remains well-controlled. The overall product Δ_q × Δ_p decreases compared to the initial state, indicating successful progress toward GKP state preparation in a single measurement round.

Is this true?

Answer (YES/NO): NO